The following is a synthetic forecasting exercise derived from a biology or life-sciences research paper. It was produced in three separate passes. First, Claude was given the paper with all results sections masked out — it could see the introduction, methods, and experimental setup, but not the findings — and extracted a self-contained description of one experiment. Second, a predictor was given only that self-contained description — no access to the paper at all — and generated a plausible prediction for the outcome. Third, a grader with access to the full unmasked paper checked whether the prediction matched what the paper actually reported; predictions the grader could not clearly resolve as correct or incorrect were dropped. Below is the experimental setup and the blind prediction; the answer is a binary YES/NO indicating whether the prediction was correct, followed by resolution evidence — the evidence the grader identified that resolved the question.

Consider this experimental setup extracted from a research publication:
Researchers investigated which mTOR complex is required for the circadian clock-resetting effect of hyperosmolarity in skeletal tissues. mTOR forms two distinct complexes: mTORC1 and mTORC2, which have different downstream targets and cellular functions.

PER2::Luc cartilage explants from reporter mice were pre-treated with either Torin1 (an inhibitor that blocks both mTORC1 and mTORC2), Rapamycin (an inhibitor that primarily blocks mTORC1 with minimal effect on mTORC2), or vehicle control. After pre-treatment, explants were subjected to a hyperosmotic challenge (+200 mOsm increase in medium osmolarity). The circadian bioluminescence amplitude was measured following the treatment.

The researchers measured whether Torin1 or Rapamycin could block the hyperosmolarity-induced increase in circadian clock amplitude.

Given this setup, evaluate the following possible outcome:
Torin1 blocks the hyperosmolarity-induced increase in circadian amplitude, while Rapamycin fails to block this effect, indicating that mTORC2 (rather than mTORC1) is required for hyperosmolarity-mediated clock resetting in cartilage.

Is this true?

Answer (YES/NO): YES